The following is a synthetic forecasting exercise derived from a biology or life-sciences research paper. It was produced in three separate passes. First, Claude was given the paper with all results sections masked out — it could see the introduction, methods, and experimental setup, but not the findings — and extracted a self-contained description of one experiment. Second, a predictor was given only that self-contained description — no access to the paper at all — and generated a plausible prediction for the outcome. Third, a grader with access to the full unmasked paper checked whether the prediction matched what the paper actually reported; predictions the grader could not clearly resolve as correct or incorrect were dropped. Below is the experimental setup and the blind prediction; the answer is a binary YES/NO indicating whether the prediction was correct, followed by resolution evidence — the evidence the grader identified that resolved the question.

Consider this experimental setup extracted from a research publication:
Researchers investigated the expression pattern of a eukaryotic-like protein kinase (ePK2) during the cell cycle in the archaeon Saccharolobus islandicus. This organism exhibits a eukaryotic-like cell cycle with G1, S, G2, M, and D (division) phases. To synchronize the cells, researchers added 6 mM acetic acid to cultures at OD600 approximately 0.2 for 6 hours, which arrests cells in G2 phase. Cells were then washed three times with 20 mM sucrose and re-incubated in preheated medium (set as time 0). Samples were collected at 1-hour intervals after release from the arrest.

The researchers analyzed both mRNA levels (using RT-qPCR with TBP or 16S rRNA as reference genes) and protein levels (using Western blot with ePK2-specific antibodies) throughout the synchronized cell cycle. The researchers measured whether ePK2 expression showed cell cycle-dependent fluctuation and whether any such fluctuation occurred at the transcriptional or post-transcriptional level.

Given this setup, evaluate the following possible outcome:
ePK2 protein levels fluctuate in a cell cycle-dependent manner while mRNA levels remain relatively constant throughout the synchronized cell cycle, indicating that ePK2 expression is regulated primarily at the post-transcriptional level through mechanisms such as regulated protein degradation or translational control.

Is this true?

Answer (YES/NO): NO